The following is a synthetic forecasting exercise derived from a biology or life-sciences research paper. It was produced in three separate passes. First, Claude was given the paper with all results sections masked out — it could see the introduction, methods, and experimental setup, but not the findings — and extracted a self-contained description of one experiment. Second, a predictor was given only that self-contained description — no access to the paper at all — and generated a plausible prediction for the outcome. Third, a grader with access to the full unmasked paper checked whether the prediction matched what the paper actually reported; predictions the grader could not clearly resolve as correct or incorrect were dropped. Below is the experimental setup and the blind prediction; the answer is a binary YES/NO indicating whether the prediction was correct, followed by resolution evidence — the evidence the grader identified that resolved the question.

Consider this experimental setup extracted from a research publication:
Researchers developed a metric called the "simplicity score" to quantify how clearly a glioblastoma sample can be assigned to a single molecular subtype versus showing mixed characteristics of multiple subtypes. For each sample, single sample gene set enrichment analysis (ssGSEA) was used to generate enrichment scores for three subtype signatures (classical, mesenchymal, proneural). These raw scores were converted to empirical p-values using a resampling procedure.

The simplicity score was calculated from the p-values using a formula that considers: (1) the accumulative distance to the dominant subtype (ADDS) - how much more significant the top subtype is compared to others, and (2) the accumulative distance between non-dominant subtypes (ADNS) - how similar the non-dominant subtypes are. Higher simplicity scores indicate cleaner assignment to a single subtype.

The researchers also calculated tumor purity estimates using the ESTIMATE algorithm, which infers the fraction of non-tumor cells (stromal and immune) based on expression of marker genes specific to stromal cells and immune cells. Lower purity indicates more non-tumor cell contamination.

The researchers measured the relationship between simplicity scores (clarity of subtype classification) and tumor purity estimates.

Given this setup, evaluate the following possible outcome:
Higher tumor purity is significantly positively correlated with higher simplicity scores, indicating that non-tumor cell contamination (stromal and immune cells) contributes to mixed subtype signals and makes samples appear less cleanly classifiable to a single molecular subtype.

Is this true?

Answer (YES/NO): YES